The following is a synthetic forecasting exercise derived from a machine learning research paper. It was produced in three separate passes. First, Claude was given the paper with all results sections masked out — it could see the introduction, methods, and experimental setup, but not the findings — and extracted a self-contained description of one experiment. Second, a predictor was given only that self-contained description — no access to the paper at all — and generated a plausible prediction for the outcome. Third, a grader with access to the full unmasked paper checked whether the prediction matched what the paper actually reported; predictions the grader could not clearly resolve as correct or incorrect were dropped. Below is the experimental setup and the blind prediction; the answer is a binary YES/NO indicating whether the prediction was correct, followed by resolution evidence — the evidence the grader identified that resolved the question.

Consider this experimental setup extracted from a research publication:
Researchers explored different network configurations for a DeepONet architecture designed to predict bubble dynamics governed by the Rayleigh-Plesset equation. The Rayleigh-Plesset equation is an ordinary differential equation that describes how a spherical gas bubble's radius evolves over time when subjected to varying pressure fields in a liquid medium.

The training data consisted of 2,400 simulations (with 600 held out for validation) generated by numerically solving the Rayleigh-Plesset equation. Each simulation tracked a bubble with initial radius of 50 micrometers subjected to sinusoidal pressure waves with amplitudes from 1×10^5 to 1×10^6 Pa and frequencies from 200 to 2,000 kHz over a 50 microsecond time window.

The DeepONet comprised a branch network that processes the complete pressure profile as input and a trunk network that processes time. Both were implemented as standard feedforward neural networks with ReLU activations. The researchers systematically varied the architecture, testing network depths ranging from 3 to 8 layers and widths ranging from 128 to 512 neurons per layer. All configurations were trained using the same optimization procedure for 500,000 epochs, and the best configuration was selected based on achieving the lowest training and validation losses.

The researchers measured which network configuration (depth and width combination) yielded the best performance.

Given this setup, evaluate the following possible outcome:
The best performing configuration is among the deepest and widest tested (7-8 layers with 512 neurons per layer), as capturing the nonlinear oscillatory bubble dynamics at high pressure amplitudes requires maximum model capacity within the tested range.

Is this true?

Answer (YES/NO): YES